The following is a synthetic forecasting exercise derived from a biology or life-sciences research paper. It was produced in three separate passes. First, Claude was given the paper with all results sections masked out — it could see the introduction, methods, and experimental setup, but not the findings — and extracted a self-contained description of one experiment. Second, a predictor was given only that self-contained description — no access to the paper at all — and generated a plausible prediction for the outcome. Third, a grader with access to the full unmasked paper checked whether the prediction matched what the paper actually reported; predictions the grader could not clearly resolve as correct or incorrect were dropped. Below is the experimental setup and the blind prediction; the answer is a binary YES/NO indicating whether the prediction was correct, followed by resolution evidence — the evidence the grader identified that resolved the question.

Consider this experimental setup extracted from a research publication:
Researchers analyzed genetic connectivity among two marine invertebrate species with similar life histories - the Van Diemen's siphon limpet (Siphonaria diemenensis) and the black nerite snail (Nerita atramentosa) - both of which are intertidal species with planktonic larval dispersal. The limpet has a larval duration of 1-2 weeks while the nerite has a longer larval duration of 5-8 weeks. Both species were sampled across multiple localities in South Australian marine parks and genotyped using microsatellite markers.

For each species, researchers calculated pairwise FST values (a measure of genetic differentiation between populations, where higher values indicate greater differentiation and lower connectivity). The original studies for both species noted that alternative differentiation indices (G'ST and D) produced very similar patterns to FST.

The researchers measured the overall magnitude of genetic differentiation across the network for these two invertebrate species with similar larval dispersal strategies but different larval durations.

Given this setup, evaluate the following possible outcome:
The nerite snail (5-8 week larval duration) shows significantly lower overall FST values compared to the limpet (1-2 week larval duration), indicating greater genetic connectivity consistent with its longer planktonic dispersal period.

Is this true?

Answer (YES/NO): YES